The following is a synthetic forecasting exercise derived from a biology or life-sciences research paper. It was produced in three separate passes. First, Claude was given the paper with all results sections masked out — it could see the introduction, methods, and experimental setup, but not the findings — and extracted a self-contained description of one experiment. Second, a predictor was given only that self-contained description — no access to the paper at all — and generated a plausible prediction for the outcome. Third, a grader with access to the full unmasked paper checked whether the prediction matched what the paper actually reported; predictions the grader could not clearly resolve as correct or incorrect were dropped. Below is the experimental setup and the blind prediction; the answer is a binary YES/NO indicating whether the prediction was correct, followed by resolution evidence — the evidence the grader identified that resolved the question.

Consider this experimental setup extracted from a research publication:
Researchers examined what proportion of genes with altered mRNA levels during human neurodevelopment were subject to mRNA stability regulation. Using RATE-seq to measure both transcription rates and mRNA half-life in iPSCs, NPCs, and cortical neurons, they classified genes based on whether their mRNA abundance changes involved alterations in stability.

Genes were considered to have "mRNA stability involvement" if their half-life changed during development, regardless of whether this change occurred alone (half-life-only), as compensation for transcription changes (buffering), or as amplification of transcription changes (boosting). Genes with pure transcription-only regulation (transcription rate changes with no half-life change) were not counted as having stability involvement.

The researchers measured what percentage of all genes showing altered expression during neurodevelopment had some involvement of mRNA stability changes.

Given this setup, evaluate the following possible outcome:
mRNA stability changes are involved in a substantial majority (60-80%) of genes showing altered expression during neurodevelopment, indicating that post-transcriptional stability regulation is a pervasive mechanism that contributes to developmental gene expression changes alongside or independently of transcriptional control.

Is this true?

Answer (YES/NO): YES